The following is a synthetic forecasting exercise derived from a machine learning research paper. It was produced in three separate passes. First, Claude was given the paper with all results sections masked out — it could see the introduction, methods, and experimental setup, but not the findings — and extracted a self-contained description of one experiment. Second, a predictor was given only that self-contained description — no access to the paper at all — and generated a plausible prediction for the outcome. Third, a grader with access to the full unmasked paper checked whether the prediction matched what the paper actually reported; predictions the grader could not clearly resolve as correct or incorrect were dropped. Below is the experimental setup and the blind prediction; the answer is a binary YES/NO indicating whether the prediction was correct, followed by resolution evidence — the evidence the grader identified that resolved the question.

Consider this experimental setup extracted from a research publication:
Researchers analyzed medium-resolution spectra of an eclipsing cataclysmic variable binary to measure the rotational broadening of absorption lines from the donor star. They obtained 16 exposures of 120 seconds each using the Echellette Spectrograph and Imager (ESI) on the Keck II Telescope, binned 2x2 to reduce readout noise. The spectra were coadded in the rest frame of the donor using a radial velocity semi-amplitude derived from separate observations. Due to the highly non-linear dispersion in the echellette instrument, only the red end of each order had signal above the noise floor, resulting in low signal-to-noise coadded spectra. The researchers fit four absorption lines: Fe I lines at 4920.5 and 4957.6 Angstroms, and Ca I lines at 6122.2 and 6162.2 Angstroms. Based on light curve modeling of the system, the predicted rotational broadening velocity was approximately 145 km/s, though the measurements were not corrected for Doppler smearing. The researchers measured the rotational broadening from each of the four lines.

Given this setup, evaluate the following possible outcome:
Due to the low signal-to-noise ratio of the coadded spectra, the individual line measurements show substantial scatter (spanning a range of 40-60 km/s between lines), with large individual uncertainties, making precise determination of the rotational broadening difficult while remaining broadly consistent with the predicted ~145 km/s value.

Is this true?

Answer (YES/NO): YES